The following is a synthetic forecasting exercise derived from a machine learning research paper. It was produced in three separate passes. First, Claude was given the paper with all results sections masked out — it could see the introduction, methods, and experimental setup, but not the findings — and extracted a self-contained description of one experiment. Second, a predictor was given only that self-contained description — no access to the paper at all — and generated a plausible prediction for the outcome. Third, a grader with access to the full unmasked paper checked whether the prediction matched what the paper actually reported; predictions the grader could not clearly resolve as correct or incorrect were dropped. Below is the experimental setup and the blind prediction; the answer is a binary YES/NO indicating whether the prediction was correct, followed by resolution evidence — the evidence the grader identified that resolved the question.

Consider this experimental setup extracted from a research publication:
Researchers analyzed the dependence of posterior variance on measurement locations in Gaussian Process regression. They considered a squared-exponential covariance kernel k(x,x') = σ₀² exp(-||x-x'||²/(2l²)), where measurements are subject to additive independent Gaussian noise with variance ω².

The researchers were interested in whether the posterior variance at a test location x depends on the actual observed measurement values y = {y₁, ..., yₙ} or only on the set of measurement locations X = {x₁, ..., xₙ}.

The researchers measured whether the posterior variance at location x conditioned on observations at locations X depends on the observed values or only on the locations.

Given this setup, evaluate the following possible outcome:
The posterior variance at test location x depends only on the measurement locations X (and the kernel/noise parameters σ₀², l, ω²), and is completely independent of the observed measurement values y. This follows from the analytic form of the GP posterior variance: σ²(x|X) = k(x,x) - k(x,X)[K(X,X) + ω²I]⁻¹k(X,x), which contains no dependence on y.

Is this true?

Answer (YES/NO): YES